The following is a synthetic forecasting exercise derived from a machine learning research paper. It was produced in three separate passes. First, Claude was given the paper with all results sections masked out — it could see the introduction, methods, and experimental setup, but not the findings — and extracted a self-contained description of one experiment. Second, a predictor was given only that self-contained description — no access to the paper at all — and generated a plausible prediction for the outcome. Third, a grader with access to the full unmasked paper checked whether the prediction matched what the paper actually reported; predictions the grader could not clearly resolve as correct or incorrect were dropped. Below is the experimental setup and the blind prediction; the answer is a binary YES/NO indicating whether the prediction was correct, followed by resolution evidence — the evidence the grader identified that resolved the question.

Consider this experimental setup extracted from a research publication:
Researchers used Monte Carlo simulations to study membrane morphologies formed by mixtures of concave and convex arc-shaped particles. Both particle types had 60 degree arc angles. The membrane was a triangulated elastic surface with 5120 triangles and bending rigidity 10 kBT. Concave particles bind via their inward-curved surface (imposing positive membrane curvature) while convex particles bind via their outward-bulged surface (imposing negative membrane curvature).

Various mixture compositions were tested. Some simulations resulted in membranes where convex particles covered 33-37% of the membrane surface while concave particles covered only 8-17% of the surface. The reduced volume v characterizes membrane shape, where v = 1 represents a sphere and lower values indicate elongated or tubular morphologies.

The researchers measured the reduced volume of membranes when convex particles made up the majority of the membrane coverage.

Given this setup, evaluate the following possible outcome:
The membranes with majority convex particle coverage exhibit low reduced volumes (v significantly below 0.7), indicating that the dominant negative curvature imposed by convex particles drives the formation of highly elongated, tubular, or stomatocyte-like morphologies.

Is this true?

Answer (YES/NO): NO